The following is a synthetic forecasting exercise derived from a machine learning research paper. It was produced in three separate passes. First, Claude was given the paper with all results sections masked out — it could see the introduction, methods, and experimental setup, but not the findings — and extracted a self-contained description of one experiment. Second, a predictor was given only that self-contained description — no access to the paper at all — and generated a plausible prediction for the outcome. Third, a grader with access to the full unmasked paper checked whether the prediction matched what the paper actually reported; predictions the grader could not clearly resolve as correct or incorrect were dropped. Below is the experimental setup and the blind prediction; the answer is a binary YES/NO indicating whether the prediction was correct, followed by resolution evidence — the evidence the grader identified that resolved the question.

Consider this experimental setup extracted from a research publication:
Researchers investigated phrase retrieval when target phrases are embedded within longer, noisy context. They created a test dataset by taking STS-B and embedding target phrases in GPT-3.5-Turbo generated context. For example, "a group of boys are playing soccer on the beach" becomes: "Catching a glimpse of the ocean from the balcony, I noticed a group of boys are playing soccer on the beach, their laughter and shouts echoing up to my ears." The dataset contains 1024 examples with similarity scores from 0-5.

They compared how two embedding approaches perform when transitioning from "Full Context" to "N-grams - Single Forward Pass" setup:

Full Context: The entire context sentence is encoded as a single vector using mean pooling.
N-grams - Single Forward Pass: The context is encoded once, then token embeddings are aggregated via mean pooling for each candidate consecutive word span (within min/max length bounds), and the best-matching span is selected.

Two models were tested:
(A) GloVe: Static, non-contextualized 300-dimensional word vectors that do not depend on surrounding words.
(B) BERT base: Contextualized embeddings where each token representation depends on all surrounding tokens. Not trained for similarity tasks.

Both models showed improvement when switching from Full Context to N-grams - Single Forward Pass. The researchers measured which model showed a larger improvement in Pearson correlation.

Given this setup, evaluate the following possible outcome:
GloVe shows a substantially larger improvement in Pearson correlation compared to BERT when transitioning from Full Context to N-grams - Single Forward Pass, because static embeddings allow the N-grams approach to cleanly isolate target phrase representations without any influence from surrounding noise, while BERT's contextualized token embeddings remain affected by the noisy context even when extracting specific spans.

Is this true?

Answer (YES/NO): YES